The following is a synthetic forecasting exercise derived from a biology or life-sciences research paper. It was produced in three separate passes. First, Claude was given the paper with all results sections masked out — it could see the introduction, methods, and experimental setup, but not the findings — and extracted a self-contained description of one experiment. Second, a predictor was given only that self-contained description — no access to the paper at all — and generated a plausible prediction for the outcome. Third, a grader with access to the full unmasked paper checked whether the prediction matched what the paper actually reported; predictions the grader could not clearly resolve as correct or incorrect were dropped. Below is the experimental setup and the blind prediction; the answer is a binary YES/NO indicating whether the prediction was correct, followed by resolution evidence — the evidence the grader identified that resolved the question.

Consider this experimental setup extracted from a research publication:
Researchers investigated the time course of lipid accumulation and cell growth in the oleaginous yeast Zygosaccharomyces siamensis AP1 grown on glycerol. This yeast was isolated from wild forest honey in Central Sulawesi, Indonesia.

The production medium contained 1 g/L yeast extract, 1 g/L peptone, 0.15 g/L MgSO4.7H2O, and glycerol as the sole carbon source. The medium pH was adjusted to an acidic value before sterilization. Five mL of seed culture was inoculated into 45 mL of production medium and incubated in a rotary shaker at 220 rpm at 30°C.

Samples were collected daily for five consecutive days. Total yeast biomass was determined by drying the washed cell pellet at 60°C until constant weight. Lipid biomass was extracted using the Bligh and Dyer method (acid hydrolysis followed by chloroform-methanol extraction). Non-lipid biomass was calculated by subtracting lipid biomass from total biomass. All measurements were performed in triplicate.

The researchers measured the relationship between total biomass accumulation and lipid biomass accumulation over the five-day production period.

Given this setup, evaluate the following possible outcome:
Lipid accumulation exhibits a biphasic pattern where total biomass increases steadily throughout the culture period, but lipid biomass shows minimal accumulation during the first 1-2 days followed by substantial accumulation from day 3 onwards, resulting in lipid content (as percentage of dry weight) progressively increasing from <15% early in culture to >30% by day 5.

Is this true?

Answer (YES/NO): NO